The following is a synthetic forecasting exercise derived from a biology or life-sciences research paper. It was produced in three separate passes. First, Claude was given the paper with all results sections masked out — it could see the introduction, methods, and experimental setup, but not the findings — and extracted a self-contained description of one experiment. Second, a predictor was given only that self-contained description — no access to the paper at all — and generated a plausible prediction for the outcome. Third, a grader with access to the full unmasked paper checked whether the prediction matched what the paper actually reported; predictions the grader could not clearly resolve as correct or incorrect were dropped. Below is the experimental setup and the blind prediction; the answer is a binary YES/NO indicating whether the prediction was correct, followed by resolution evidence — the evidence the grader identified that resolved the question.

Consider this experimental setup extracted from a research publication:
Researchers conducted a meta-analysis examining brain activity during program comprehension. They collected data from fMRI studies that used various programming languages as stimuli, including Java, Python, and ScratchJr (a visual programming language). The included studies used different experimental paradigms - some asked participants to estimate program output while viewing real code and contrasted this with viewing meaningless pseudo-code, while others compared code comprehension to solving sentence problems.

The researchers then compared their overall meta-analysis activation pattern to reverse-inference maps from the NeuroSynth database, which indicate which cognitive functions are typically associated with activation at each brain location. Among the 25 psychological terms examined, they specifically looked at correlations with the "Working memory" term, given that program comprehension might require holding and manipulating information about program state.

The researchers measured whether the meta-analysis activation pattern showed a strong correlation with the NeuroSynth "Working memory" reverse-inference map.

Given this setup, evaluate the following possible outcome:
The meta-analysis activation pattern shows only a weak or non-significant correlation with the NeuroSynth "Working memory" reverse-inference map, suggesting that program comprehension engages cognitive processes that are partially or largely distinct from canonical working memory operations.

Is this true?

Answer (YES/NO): NO